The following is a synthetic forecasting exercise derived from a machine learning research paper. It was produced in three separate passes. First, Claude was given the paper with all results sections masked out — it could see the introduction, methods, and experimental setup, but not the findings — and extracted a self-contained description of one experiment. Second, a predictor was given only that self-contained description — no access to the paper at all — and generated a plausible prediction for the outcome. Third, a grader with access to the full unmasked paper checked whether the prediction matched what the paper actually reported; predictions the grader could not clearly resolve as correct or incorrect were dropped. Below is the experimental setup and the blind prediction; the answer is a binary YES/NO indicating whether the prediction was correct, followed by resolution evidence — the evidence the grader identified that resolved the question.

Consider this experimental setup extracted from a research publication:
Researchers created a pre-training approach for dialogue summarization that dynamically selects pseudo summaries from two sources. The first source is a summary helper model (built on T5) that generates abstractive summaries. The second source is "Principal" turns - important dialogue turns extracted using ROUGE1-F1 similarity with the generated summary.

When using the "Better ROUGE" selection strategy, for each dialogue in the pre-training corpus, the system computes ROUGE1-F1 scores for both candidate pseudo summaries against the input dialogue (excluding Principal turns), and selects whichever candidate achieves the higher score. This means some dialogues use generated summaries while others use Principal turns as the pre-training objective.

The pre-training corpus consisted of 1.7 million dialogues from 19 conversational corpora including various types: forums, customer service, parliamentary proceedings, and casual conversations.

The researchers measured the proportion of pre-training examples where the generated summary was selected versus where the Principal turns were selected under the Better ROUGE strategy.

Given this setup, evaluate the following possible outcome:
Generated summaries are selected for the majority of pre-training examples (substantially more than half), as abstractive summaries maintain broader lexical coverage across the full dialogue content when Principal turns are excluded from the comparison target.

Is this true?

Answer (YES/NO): NO